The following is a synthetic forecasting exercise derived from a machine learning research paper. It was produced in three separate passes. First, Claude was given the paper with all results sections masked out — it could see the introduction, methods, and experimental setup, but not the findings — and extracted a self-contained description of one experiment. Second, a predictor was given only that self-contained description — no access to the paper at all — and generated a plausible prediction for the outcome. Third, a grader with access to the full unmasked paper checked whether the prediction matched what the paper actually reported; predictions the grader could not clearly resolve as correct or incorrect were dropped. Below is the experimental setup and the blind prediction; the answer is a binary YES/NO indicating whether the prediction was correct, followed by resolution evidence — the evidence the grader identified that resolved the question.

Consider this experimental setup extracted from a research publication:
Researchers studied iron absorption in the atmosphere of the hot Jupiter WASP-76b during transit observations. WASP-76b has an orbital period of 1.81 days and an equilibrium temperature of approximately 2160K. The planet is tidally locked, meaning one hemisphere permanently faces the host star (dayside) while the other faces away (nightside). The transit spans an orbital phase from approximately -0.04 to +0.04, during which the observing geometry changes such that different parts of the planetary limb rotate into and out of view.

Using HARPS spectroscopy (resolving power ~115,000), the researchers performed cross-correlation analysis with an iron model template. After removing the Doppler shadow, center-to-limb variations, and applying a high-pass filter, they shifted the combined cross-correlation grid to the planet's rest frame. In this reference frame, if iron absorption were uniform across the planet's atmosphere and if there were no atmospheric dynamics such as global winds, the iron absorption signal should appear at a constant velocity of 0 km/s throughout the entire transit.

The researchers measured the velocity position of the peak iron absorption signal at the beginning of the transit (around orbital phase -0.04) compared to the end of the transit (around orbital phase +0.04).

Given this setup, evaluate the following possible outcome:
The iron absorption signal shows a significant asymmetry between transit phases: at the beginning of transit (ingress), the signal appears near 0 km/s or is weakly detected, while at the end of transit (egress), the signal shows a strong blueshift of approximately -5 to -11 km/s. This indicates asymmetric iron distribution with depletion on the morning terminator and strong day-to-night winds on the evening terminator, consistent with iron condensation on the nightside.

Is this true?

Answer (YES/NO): YES